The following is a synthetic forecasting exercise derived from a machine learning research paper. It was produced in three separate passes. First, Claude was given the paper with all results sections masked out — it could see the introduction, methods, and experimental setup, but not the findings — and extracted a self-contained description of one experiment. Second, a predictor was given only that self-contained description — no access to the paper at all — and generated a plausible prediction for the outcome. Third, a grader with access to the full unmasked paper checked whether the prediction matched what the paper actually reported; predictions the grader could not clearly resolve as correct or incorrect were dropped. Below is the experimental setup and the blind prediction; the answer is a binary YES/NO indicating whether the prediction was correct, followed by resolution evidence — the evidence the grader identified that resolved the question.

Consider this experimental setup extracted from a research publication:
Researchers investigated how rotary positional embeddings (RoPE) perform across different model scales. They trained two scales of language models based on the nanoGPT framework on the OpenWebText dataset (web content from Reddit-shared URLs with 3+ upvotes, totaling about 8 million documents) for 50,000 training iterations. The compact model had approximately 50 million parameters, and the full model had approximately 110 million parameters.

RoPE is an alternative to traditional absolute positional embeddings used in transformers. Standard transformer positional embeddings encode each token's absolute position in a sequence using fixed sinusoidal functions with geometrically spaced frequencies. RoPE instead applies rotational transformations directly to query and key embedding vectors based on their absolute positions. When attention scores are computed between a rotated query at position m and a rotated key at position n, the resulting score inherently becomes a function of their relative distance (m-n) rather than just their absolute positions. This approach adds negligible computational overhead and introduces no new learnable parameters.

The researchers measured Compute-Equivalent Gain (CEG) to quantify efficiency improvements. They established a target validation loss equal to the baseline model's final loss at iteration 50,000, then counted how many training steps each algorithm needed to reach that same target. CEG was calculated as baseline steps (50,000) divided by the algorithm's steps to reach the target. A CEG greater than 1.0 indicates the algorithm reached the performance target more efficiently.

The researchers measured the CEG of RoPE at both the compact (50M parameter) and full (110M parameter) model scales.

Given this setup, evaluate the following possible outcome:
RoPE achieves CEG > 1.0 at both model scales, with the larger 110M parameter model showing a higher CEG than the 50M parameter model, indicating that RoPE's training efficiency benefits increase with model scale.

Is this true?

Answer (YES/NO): NO